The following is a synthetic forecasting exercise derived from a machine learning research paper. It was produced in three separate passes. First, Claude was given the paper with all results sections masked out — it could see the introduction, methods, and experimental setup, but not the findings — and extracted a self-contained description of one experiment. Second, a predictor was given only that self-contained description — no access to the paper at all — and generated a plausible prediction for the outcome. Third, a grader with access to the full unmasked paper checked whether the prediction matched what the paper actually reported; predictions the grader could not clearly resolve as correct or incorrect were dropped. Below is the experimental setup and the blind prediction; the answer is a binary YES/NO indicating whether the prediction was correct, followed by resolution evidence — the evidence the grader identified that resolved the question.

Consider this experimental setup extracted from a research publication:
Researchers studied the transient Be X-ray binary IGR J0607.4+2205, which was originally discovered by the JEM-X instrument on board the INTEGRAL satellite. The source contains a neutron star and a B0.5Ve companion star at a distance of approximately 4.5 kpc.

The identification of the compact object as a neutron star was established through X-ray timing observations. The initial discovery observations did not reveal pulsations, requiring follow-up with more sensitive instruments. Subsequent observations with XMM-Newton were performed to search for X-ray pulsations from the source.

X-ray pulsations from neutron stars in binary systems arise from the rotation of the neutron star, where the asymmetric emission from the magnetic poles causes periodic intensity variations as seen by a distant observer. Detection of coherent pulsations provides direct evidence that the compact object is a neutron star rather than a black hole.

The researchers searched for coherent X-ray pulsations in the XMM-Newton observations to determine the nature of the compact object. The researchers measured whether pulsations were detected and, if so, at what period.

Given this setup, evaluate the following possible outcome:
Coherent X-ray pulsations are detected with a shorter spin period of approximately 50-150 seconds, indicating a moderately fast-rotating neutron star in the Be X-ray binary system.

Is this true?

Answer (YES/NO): NO